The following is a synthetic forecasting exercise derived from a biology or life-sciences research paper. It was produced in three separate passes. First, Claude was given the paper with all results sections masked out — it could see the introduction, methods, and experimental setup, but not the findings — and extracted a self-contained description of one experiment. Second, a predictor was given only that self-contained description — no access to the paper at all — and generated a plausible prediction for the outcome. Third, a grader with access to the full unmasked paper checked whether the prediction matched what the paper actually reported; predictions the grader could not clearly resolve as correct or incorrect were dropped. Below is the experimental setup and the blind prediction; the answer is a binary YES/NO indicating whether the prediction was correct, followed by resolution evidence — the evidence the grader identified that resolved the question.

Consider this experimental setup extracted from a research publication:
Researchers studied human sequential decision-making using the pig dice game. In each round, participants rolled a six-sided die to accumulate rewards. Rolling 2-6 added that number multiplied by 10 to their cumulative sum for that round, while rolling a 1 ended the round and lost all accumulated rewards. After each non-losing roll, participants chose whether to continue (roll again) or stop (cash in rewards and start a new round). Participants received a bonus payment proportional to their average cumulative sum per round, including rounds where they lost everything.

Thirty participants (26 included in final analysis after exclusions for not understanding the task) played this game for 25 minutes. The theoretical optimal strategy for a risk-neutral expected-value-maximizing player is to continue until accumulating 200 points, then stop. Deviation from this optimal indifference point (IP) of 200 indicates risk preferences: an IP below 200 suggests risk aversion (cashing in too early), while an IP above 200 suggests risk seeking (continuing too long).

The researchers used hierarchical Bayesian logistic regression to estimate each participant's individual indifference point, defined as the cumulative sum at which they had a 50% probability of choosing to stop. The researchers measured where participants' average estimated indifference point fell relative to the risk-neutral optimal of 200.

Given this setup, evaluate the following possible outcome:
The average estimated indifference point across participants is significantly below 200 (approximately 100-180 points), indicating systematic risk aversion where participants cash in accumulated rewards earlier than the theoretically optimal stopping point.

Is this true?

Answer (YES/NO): YES